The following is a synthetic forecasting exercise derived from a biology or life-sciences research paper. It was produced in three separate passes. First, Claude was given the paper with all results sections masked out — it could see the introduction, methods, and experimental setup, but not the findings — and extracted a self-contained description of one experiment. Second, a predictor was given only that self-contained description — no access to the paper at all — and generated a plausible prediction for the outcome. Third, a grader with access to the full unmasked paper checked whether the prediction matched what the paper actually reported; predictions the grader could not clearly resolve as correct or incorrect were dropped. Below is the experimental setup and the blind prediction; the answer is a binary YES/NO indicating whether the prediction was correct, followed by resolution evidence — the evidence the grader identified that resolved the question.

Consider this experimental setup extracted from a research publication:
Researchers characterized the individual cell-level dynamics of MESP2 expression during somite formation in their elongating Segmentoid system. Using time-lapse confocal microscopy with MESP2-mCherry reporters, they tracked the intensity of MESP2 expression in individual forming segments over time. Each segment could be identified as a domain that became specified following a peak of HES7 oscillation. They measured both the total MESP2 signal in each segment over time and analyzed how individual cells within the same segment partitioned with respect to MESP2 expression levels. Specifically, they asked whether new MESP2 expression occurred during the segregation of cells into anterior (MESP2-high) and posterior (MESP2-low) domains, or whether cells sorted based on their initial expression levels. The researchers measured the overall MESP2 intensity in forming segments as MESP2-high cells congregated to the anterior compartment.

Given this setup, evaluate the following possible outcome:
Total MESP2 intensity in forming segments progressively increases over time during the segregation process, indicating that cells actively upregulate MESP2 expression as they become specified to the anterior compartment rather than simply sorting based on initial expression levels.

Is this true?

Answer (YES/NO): NO